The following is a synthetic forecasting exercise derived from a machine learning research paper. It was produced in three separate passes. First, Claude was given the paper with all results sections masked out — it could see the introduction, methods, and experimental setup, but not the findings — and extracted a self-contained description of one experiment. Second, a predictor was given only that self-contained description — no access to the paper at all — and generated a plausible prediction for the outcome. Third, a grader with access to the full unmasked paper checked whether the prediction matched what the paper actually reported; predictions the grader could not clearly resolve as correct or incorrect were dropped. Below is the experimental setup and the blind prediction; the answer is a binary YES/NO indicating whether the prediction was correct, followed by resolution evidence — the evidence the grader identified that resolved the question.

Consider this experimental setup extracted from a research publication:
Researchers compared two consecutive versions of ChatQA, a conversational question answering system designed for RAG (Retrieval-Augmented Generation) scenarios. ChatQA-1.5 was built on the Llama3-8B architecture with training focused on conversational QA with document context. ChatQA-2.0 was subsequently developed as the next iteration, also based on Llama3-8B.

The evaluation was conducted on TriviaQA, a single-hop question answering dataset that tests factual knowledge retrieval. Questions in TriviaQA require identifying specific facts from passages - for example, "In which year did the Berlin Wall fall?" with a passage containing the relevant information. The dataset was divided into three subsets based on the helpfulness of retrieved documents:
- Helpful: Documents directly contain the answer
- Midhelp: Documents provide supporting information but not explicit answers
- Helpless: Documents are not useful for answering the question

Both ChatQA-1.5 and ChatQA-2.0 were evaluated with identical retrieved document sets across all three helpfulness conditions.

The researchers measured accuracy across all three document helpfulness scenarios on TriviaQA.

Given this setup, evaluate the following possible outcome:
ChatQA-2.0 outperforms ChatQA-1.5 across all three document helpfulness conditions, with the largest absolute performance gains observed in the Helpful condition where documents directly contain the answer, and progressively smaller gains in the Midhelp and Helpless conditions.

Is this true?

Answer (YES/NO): NO